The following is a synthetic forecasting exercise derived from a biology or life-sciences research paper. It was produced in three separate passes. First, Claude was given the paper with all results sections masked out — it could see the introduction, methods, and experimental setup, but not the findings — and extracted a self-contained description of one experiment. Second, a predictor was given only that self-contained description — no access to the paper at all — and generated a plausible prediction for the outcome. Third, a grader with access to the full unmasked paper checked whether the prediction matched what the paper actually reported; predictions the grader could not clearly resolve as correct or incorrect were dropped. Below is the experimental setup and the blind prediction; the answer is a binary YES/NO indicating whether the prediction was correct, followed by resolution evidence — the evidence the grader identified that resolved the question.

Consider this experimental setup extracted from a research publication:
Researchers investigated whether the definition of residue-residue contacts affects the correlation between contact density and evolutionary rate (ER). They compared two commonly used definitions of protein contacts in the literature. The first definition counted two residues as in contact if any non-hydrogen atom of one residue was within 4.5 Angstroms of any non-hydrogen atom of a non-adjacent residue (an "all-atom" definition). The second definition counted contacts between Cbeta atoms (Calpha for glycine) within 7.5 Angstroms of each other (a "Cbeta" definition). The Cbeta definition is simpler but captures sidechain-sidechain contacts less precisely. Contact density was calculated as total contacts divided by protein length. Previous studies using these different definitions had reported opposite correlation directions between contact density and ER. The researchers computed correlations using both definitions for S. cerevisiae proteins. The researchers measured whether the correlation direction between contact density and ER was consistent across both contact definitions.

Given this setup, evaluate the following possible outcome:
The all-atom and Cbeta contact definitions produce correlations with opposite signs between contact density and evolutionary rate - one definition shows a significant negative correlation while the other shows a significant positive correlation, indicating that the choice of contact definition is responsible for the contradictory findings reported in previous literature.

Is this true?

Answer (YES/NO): NO